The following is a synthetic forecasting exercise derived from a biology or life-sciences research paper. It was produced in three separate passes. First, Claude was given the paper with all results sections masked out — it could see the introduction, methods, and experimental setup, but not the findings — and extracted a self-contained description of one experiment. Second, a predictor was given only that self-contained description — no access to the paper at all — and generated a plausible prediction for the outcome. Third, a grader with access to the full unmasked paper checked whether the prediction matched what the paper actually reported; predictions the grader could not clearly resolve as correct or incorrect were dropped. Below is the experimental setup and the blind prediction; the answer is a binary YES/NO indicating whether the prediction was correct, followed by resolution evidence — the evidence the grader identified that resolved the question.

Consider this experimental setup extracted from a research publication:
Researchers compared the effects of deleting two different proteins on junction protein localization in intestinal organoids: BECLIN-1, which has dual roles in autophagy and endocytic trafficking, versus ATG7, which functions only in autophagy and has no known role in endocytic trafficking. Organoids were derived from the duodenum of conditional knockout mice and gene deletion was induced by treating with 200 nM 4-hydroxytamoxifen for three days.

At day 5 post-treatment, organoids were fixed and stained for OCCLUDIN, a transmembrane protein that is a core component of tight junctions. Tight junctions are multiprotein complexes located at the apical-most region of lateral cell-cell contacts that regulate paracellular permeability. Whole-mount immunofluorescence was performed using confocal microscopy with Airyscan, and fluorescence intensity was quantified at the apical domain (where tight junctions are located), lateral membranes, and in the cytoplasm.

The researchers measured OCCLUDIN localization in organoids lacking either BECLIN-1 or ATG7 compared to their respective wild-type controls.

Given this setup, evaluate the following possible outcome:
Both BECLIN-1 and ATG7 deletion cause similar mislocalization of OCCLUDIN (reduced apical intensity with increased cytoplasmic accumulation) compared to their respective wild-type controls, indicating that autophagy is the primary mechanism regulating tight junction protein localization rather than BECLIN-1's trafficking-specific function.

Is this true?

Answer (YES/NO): NO